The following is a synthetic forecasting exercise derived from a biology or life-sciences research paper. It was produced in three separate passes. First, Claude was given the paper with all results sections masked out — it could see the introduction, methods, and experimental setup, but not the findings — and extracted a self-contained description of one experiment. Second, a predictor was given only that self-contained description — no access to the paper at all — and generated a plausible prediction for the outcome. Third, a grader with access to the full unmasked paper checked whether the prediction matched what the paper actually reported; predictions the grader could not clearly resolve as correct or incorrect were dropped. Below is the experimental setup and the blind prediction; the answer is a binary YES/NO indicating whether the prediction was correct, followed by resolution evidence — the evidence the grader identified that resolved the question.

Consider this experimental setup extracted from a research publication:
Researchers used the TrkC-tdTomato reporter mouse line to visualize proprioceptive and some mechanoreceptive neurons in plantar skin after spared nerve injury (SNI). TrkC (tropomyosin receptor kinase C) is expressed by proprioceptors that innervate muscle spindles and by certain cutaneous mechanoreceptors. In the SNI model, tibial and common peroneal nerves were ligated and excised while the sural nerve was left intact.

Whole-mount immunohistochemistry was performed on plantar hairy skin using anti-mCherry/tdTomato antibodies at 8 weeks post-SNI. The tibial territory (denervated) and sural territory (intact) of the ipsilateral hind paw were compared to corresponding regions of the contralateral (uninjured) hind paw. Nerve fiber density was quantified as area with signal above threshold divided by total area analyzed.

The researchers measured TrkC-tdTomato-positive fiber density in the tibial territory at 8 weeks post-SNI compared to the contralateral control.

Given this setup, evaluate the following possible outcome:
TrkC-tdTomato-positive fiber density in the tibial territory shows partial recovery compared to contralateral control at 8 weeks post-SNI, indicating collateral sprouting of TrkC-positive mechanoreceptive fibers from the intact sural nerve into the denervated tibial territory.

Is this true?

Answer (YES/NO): YES